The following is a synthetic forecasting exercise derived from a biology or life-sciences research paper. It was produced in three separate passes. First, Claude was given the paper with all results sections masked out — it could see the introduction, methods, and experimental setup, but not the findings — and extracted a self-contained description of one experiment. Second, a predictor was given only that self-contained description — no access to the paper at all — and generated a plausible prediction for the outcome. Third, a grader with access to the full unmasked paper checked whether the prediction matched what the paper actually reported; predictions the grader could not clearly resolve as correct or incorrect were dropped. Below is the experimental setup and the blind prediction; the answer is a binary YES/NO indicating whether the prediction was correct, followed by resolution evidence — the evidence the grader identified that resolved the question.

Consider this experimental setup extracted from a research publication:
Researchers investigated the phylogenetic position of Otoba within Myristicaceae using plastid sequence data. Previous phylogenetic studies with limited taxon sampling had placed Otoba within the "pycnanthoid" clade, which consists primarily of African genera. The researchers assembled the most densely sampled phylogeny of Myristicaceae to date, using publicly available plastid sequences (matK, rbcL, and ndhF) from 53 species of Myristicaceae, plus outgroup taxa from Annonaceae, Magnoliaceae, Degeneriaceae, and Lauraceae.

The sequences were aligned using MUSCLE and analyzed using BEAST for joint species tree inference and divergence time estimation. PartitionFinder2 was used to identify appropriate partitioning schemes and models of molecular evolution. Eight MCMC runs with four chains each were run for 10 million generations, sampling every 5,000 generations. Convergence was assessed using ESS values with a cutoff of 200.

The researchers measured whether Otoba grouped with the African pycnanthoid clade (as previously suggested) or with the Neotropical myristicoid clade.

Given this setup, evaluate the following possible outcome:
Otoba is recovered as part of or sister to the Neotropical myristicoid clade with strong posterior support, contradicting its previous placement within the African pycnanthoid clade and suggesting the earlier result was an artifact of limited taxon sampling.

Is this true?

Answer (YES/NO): YES